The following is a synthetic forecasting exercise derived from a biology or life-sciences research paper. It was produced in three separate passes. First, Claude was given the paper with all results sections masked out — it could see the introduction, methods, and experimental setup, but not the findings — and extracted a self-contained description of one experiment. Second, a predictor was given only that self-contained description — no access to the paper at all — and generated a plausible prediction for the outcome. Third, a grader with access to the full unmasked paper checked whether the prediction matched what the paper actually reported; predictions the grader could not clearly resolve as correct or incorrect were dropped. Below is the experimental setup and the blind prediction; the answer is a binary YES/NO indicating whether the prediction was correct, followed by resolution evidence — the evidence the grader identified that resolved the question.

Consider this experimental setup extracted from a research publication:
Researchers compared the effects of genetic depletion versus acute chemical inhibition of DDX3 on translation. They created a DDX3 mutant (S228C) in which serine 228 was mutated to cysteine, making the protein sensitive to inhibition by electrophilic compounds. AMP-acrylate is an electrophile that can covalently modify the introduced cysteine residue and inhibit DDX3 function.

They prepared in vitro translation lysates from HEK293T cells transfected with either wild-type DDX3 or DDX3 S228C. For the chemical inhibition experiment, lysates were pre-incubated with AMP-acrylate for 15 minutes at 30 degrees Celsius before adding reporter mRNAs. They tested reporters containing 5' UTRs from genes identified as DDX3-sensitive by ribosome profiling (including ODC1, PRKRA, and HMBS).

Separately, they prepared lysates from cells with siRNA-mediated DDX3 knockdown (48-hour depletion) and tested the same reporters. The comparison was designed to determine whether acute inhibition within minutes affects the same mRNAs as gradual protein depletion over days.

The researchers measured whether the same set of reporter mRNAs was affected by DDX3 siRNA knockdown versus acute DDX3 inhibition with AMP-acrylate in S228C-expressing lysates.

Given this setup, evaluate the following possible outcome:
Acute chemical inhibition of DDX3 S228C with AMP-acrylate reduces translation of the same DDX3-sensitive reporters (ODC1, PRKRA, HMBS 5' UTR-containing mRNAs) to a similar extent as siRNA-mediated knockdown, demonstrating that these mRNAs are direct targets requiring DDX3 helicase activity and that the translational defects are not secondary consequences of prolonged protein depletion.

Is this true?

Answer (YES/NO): NO